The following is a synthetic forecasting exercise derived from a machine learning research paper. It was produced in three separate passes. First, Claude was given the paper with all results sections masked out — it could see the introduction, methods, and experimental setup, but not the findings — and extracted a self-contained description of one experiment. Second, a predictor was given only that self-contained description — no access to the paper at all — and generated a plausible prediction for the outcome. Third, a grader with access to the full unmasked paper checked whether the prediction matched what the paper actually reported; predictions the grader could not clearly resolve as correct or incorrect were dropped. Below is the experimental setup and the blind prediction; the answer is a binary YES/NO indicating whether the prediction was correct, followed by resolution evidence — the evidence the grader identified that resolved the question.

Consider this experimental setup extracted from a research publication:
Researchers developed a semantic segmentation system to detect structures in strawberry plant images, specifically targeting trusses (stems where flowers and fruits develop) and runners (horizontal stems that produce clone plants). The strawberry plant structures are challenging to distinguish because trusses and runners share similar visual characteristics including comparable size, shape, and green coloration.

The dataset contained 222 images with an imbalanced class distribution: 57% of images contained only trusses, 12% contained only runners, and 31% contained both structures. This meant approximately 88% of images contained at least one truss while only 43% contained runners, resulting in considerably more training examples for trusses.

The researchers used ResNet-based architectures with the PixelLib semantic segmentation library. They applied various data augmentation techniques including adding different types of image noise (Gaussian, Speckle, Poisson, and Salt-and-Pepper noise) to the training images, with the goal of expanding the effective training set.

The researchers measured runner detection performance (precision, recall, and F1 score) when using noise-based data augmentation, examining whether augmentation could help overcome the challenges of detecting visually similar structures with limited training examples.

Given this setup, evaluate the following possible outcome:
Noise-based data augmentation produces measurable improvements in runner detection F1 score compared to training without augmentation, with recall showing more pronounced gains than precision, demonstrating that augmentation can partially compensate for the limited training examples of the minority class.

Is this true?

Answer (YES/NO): NO